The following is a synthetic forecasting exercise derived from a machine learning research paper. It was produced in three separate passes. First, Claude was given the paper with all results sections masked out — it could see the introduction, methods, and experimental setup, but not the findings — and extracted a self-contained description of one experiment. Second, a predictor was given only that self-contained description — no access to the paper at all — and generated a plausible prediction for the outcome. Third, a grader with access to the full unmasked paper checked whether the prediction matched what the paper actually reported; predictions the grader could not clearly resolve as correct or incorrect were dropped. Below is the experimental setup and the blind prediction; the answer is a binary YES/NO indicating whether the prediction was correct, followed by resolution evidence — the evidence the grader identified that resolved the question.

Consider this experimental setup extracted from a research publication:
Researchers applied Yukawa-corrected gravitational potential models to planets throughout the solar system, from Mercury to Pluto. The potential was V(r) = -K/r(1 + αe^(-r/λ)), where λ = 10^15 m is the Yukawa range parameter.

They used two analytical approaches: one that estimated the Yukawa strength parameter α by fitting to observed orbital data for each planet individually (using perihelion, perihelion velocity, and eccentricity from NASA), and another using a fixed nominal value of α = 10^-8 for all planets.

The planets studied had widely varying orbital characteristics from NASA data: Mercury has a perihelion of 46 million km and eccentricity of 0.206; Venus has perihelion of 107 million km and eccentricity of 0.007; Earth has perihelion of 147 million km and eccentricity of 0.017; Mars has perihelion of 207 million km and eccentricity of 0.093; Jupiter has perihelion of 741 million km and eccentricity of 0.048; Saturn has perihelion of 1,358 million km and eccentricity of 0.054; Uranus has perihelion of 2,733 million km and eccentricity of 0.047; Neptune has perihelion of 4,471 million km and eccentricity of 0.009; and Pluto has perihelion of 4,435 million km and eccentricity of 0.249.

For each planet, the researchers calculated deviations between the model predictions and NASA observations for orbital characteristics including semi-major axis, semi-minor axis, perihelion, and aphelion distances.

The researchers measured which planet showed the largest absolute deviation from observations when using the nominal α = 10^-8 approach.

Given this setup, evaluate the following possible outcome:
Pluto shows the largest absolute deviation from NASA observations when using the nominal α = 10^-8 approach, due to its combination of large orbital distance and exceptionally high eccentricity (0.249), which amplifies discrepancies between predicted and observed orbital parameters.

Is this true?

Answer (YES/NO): NO